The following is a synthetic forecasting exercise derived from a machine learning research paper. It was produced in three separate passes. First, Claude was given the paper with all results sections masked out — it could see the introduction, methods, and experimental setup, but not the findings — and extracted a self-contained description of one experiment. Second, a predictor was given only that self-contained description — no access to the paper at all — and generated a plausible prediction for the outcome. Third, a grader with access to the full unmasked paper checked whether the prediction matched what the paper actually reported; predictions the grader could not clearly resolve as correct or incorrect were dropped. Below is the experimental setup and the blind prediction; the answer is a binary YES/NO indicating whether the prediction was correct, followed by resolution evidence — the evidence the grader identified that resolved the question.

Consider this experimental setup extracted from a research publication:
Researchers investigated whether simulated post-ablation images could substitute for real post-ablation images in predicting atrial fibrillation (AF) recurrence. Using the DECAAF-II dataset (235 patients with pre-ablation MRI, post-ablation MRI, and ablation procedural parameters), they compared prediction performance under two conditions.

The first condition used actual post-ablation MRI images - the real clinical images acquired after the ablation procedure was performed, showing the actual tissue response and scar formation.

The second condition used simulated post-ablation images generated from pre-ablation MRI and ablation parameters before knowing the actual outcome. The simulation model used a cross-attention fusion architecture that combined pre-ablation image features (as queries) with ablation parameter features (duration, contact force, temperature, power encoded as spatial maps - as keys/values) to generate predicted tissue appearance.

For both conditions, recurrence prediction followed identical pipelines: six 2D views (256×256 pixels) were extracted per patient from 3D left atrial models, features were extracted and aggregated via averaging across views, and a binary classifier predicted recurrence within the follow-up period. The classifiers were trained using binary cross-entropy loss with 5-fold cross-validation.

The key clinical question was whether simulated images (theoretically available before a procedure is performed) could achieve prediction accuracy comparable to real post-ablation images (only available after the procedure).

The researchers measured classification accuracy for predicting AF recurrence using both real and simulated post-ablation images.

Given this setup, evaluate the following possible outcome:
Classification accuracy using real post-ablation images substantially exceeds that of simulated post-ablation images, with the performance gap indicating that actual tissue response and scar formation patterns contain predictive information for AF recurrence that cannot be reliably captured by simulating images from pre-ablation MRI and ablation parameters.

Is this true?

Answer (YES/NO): NO